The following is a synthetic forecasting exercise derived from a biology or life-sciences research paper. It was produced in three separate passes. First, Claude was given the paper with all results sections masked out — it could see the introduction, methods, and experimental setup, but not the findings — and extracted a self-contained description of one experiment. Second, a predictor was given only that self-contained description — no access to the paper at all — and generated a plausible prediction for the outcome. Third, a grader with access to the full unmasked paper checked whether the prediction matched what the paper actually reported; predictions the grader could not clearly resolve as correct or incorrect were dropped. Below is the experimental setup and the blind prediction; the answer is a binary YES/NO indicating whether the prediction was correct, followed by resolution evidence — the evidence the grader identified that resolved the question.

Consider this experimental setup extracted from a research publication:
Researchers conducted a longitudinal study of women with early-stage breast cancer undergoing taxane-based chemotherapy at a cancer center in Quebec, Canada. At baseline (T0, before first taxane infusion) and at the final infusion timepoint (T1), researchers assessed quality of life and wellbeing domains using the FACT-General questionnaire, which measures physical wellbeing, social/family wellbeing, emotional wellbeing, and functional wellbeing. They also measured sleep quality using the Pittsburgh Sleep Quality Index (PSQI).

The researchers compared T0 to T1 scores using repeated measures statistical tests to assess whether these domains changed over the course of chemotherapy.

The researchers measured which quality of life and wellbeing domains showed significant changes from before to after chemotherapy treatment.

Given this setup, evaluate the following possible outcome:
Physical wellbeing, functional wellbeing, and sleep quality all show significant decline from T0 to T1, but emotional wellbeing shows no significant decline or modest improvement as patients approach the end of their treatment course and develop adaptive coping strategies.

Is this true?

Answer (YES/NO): NO